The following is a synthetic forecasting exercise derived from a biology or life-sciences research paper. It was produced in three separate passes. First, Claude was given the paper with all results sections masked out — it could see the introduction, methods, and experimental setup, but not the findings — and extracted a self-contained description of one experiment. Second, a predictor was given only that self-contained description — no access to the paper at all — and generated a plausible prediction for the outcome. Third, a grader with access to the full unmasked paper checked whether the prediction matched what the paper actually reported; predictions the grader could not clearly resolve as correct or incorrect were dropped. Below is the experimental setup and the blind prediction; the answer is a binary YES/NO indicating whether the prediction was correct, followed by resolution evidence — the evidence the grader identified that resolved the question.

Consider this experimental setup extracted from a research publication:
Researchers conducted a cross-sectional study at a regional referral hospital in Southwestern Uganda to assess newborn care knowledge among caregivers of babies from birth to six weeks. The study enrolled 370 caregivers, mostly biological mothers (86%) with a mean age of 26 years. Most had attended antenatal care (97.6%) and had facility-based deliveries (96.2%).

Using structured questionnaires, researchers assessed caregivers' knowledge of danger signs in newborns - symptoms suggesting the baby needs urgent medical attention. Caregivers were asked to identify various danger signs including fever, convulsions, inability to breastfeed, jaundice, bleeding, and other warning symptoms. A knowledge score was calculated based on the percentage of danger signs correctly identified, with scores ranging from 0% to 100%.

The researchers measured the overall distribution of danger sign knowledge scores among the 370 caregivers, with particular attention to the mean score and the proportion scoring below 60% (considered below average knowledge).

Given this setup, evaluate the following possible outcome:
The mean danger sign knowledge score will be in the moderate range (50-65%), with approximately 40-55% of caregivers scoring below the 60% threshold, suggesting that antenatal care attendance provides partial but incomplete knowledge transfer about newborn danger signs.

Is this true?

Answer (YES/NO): NO